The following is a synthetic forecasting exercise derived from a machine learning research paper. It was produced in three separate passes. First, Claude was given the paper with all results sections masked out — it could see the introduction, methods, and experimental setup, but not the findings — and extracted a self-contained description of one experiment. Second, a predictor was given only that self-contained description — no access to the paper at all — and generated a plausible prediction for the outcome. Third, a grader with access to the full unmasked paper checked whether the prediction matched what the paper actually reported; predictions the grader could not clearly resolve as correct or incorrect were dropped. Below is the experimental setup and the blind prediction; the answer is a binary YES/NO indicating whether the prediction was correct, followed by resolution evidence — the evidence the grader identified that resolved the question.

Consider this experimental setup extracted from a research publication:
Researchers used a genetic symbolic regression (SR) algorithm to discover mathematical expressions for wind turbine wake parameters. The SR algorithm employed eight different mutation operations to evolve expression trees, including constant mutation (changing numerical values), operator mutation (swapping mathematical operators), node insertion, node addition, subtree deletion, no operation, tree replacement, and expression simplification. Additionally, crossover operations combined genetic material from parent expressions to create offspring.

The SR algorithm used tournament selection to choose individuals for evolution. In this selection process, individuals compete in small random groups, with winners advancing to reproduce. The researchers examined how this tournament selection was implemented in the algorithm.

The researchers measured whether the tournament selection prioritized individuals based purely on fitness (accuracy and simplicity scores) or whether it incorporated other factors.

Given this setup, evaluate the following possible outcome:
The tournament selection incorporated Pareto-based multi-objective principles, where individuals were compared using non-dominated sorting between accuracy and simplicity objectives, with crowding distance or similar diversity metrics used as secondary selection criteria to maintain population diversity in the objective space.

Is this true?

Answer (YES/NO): NO